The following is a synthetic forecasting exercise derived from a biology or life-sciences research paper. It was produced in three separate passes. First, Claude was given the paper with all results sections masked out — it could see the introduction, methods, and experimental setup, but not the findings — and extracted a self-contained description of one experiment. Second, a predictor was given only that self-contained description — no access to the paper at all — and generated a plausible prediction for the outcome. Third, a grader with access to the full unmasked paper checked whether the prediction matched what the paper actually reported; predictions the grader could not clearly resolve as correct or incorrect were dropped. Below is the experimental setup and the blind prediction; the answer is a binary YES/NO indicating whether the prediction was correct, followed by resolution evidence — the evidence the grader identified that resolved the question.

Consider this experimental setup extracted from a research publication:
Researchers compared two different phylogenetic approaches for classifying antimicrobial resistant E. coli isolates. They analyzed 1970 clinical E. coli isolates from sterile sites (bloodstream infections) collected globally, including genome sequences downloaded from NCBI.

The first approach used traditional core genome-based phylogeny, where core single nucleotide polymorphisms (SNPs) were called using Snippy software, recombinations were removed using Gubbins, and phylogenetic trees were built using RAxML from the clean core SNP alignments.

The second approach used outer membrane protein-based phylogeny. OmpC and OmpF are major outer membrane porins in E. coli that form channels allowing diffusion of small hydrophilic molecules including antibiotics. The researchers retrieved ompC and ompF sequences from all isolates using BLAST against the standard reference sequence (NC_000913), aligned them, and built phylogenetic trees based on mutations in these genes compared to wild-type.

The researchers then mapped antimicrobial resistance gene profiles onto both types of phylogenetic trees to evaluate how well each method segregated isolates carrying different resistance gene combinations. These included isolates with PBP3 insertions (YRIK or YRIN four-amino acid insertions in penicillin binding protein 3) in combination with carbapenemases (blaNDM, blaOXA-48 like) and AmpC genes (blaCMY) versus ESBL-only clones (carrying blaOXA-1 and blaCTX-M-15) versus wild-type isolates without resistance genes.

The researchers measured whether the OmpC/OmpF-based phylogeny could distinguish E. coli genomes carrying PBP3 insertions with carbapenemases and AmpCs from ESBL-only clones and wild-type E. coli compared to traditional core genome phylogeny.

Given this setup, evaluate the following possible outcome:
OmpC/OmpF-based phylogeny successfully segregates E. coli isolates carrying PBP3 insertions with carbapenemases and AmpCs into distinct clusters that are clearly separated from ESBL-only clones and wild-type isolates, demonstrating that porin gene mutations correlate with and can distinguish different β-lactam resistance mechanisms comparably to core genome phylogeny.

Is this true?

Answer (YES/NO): NO